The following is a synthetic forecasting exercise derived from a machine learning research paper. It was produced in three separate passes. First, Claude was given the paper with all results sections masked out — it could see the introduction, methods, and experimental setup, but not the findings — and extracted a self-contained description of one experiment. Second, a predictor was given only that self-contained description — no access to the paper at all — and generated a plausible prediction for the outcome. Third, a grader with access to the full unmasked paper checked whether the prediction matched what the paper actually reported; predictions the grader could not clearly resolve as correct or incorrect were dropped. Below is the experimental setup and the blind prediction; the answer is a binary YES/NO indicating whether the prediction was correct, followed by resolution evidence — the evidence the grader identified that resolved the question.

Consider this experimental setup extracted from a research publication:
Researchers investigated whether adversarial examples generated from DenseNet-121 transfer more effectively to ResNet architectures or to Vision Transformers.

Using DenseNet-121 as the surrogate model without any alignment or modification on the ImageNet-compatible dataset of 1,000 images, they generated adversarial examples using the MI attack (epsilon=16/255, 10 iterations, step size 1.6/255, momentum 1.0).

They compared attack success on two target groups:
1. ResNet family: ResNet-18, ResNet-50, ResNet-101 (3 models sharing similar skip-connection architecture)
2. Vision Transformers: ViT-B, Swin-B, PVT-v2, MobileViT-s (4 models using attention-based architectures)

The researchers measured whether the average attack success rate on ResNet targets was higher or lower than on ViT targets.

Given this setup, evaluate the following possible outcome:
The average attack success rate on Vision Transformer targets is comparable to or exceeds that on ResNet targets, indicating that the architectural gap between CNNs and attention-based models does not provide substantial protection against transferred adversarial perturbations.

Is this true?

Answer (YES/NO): NO